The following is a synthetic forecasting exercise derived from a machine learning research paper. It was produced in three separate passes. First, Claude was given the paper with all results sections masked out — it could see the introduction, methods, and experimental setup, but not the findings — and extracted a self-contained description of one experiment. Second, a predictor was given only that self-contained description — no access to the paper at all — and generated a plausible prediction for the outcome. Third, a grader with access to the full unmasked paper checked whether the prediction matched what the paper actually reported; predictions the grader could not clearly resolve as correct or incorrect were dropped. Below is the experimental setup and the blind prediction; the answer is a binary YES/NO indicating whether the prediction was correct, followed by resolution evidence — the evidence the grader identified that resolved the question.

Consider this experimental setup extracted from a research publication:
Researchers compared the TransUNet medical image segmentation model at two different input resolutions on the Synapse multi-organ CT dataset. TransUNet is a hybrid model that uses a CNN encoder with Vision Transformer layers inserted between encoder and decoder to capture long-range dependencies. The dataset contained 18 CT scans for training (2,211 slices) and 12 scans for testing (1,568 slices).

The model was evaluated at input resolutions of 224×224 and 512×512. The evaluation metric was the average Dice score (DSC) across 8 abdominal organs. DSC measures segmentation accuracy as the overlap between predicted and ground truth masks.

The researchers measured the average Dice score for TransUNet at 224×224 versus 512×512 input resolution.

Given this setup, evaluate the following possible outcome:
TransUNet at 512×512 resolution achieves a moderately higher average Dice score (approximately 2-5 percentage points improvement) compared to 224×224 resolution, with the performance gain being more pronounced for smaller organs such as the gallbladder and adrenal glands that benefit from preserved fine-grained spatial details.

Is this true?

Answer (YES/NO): NO